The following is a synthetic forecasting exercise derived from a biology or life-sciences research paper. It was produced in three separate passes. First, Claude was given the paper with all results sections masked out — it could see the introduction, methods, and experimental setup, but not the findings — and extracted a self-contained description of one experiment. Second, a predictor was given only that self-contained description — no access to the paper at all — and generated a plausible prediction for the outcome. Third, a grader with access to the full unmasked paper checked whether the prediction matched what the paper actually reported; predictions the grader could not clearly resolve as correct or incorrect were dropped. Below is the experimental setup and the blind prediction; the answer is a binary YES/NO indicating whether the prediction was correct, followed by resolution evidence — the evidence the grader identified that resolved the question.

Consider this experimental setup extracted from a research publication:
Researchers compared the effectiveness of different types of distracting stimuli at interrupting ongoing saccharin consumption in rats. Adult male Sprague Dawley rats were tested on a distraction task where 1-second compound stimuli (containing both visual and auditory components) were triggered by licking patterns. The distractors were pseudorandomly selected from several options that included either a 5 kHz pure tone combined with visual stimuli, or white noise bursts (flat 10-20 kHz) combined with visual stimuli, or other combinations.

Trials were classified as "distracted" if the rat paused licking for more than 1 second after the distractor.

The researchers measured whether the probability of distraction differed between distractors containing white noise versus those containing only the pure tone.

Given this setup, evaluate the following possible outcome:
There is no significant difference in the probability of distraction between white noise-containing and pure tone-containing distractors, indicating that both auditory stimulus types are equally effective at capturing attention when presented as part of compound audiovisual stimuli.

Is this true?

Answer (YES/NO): NO